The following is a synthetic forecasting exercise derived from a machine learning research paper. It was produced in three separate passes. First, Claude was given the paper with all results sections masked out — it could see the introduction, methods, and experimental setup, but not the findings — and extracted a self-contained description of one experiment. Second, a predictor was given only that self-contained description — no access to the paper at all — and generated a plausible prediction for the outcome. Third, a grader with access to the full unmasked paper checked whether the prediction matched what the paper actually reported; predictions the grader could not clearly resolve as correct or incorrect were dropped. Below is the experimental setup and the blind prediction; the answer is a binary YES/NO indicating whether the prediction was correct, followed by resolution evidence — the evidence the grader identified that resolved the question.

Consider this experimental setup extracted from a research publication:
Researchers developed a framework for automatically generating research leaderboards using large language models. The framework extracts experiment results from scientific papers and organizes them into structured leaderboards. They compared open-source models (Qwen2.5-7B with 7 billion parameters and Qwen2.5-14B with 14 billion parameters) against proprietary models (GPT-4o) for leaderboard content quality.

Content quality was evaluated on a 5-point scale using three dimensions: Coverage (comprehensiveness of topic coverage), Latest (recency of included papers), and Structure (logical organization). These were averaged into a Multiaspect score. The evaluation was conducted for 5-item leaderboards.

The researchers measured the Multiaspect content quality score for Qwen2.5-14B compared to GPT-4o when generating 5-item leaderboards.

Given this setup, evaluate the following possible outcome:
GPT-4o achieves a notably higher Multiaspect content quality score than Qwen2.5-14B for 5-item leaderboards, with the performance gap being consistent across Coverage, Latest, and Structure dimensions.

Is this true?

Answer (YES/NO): YES